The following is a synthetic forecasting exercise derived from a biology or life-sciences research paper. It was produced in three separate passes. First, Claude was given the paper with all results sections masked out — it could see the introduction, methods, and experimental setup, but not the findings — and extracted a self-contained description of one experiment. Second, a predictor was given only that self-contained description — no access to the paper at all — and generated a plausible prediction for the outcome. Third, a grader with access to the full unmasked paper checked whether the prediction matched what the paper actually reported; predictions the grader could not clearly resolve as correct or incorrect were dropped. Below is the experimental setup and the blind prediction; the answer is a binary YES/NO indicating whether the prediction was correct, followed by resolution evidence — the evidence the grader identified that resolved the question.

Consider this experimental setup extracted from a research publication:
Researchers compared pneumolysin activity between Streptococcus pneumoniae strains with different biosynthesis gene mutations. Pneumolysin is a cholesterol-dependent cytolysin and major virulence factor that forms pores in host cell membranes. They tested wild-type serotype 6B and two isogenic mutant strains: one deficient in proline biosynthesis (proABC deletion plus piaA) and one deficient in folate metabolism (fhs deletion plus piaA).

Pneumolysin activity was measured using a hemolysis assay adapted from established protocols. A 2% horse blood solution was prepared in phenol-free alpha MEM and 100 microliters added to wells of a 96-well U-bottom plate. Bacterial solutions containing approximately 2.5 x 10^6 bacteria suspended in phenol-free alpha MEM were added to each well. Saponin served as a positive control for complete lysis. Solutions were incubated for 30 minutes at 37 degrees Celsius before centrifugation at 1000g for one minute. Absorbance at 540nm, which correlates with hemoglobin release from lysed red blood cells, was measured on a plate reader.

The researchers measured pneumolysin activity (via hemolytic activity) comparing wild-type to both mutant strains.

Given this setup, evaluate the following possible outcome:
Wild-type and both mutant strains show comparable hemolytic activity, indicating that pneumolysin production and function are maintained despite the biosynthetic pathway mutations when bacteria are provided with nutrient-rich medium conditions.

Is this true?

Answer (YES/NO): NO